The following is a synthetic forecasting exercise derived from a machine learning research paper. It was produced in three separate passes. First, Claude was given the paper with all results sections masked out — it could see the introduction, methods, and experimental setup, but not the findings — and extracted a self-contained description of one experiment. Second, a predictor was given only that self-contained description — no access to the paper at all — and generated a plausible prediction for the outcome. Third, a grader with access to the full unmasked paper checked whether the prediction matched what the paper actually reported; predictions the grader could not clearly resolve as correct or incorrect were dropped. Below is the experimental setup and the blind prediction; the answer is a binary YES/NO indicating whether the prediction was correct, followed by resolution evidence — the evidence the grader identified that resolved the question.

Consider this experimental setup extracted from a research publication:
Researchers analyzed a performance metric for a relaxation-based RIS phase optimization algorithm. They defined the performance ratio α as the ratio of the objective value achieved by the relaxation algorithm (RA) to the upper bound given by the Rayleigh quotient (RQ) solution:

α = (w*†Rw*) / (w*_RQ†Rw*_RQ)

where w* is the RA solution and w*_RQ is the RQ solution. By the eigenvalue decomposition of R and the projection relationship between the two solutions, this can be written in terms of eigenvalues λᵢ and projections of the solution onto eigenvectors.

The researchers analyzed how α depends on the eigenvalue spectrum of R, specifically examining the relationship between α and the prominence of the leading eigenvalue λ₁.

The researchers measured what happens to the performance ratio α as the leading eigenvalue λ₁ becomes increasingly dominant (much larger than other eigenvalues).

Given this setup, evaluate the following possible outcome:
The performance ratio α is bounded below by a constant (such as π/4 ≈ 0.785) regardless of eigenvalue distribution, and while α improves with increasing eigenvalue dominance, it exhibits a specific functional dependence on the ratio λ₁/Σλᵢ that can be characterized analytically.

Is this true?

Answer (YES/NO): NO